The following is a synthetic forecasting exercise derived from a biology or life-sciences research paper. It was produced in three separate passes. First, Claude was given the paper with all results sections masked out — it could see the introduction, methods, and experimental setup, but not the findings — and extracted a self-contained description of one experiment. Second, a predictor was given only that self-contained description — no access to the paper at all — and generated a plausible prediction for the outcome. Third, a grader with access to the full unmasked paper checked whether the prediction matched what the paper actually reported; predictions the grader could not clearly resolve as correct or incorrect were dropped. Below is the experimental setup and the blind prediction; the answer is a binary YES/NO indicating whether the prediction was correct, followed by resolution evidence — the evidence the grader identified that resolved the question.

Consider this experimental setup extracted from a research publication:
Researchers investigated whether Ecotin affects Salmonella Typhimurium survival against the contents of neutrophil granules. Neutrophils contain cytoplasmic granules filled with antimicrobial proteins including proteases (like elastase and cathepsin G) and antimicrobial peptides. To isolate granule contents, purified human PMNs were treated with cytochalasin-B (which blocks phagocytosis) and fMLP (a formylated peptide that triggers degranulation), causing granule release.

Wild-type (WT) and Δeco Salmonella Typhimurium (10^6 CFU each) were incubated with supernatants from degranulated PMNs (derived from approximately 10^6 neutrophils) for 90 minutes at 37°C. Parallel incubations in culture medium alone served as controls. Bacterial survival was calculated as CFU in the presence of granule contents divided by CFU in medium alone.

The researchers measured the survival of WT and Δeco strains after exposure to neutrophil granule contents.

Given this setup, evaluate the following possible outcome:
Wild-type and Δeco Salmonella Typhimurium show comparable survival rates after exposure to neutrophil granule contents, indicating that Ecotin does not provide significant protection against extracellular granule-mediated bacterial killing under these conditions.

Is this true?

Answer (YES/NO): NO